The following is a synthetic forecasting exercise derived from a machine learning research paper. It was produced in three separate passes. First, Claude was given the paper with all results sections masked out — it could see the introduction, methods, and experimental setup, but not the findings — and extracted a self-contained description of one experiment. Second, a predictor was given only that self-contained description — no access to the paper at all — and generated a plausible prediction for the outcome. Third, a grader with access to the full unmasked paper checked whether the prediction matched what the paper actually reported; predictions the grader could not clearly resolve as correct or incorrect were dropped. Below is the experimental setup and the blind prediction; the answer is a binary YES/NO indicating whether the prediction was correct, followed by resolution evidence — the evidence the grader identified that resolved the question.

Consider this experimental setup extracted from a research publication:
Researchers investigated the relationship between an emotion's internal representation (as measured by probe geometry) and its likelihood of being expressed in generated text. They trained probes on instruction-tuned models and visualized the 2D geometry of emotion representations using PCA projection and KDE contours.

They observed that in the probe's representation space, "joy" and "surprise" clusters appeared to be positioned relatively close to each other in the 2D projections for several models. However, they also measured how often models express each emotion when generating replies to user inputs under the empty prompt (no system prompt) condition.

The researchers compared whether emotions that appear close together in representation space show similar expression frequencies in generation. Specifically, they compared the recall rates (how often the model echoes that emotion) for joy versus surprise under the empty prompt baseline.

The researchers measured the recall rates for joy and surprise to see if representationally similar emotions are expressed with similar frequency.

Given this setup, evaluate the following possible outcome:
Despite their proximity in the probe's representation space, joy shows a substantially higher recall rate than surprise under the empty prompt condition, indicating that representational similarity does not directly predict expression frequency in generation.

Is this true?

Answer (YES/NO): YES